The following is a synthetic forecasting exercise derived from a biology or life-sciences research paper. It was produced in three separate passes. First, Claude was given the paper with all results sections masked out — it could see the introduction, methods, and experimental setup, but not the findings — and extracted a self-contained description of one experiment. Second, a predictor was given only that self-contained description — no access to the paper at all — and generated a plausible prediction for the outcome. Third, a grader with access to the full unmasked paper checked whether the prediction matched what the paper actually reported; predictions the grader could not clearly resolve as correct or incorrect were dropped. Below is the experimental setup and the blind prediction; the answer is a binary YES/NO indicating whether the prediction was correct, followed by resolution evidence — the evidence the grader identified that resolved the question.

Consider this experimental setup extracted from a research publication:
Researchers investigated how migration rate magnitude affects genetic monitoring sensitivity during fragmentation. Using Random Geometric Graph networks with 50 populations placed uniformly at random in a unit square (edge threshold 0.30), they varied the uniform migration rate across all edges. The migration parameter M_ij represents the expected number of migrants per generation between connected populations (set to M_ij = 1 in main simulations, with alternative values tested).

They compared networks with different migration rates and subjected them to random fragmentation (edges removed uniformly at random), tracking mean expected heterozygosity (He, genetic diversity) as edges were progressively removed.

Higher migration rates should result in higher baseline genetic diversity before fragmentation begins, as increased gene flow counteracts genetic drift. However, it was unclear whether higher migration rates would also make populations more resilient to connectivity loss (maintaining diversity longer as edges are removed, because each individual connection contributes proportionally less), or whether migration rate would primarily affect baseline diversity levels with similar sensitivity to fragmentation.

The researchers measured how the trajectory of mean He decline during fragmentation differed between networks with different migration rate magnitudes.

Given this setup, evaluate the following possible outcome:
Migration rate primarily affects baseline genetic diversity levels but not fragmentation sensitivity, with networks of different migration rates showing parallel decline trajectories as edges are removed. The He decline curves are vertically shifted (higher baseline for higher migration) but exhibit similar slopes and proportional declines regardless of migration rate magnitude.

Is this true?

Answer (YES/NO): YES